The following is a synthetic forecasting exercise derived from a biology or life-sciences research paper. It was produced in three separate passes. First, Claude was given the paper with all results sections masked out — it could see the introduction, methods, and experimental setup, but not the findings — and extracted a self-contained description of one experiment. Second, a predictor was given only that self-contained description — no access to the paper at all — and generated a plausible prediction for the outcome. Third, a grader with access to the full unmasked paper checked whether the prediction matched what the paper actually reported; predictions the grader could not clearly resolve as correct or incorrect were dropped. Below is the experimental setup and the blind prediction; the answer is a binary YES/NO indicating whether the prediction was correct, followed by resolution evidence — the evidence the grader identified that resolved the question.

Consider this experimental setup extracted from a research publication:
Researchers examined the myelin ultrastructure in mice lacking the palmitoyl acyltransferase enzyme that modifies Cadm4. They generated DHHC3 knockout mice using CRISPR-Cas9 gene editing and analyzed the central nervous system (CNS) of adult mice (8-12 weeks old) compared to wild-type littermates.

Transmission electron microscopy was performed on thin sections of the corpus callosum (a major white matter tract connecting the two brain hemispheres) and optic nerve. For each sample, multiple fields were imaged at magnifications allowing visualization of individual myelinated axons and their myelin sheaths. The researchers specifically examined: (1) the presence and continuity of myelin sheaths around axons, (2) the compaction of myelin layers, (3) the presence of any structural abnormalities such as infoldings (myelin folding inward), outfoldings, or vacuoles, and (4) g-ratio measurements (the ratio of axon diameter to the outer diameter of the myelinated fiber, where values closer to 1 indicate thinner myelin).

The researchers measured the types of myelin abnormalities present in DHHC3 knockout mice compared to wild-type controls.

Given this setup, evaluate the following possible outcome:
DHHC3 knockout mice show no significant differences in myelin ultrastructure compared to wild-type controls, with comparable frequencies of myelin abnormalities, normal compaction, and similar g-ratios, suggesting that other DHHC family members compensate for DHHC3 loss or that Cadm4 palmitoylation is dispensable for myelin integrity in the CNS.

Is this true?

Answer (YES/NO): NO